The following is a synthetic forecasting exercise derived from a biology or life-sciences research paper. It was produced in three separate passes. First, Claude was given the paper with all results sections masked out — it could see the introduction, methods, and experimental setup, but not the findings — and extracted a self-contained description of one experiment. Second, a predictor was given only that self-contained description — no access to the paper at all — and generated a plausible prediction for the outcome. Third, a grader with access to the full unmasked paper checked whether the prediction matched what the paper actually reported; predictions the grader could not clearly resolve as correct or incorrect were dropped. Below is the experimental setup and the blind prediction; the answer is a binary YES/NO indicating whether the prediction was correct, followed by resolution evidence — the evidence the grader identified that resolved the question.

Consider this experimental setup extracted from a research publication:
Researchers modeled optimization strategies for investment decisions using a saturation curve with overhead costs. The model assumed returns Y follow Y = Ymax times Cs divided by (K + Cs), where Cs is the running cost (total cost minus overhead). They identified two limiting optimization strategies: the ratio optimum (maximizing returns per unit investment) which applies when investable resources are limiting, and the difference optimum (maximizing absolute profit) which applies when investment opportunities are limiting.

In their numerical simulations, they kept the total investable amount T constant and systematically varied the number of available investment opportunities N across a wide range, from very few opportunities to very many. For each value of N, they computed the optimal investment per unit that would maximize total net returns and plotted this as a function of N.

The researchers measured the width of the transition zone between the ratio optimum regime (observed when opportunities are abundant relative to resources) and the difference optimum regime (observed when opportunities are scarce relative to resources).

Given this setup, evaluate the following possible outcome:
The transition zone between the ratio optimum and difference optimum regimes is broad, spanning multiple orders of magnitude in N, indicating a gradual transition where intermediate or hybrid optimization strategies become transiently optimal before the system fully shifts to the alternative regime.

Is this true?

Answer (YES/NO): NO